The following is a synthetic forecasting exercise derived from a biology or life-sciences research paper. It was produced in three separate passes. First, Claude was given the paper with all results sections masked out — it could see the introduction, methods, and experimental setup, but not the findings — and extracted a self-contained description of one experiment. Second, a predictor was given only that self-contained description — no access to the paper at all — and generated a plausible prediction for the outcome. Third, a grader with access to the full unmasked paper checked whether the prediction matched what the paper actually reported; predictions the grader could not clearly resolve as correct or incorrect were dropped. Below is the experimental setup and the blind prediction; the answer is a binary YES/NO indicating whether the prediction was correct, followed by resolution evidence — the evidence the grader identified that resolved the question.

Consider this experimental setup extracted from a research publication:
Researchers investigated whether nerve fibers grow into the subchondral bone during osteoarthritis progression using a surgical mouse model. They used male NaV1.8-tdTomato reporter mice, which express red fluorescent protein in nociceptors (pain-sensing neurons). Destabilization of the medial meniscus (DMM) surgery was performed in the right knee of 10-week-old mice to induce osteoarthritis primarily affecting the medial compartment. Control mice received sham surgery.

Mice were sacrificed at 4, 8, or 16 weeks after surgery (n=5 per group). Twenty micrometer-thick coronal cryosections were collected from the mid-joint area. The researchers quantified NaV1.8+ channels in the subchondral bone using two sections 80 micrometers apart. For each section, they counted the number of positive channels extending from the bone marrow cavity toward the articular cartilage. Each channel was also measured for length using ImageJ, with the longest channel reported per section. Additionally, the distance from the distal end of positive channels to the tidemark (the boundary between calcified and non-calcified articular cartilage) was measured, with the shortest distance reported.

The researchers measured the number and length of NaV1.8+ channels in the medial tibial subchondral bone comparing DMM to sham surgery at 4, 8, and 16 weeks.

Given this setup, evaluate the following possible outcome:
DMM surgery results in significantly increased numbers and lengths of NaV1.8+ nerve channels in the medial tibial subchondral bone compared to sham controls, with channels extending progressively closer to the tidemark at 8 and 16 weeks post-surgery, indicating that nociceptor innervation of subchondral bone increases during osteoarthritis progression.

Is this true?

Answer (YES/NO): NO